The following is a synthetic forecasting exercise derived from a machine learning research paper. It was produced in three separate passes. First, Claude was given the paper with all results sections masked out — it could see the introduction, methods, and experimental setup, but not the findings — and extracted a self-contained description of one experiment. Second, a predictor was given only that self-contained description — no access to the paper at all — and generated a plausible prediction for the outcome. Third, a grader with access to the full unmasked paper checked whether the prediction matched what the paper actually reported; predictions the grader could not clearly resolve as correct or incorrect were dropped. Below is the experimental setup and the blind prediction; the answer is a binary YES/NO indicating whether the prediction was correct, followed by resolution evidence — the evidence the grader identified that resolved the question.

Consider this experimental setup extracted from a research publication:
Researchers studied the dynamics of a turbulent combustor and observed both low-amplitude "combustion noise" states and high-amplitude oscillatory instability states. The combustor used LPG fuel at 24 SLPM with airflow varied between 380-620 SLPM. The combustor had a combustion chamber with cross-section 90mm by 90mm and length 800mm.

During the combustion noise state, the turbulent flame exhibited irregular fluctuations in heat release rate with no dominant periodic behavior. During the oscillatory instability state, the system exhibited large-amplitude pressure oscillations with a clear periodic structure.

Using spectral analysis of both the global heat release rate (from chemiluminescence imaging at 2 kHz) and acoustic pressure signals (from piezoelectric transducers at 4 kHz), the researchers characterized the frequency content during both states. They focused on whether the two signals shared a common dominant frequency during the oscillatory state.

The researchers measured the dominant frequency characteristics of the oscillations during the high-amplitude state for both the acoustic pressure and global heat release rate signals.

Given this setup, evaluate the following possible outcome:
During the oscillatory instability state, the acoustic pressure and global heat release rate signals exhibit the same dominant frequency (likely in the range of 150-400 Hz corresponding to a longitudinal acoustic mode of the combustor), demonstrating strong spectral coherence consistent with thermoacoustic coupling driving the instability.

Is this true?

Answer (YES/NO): YES